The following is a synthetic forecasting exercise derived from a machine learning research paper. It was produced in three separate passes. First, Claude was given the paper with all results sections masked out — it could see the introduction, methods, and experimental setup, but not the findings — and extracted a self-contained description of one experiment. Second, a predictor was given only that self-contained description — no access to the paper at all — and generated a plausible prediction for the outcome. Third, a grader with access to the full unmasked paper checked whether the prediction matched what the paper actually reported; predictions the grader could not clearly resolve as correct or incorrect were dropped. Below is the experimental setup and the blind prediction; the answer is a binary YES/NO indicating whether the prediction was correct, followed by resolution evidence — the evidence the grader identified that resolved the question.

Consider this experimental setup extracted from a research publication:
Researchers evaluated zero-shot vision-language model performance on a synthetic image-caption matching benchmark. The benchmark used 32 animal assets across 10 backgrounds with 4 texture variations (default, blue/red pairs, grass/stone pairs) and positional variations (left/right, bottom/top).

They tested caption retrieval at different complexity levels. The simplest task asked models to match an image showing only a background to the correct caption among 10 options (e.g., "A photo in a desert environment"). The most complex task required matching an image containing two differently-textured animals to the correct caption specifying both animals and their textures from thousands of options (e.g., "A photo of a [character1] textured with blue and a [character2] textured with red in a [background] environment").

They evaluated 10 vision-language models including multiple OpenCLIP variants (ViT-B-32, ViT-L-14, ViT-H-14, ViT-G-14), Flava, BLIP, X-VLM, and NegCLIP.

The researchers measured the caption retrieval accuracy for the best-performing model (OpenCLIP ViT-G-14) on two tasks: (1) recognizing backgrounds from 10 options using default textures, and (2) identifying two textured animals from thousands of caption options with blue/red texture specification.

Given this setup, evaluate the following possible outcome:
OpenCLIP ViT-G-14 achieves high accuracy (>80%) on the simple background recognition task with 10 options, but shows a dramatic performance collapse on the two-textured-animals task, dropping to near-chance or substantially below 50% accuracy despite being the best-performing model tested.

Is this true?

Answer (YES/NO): YES